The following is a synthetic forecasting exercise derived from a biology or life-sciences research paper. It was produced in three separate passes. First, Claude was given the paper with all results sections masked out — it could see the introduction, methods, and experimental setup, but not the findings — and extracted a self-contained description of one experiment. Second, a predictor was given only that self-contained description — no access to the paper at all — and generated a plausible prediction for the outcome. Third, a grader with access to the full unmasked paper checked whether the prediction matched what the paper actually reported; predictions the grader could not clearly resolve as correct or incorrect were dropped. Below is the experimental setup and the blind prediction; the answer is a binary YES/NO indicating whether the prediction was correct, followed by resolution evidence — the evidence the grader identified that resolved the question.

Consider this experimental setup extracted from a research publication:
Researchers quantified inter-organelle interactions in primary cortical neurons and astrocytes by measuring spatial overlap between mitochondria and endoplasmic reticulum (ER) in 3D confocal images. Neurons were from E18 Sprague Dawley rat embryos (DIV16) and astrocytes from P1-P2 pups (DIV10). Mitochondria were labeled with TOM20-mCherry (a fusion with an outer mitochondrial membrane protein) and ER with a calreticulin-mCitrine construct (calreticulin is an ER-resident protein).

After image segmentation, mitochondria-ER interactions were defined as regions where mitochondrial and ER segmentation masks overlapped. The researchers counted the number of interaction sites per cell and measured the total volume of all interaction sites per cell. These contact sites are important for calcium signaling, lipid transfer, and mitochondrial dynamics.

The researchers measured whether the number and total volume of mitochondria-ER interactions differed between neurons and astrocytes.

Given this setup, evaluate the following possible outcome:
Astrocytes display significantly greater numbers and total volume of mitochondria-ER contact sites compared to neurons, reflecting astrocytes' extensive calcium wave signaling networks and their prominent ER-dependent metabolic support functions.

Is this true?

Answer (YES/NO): NO